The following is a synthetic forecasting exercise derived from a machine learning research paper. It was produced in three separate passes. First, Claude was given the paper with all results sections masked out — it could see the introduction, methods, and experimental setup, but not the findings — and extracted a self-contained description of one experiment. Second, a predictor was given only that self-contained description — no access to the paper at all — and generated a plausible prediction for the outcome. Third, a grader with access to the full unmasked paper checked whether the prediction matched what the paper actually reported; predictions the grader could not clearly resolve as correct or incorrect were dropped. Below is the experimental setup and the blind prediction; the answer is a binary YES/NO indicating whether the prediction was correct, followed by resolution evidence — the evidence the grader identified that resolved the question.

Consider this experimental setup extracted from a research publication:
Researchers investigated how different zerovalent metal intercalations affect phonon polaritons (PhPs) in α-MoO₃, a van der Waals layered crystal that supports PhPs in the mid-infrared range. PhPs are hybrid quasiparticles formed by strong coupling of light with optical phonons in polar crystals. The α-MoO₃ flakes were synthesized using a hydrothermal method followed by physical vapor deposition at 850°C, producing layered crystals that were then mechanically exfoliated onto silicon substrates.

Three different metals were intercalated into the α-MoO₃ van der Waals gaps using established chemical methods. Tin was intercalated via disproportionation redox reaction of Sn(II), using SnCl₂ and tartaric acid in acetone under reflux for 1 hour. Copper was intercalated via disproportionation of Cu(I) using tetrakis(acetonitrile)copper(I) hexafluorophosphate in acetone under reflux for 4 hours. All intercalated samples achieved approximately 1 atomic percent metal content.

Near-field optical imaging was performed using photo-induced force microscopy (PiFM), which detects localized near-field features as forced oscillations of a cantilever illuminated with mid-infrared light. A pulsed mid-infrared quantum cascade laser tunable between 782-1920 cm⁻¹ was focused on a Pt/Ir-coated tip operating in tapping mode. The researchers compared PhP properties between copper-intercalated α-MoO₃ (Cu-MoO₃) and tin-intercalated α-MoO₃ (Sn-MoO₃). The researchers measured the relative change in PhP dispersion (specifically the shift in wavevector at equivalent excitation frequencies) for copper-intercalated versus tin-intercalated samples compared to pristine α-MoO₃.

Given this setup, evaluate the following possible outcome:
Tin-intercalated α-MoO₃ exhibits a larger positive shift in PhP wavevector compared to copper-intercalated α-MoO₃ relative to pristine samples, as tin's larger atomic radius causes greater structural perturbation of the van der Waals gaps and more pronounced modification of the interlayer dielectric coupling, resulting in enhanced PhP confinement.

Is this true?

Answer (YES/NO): NO